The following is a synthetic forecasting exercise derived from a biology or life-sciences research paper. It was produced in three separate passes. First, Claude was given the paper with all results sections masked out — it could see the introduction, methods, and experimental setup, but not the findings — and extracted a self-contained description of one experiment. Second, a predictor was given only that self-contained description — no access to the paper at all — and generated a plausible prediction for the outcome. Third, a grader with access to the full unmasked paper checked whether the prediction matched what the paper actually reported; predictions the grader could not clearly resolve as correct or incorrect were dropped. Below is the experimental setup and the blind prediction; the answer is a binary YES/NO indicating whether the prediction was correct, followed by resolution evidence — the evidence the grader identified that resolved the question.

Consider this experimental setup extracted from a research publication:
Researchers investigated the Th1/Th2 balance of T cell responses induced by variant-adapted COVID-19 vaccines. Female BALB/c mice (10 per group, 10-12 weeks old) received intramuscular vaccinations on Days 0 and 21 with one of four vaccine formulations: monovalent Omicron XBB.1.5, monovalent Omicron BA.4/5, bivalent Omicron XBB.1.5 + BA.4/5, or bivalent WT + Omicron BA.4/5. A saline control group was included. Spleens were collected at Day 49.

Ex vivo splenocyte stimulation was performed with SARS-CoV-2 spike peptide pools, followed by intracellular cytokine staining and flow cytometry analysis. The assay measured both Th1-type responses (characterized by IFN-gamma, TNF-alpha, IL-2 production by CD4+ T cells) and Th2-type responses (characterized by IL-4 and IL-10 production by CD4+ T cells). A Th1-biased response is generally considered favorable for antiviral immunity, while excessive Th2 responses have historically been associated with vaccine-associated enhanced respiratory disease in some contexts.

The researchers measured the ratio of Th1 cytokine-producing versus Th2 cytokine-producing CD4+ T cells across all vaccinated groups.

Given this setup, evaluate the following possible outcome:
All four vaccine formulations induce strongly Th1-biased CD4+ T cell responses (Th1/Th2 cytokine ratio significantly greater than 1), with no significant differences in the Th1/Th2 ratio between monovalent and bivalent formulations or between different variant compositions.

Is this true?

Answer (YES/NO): YES